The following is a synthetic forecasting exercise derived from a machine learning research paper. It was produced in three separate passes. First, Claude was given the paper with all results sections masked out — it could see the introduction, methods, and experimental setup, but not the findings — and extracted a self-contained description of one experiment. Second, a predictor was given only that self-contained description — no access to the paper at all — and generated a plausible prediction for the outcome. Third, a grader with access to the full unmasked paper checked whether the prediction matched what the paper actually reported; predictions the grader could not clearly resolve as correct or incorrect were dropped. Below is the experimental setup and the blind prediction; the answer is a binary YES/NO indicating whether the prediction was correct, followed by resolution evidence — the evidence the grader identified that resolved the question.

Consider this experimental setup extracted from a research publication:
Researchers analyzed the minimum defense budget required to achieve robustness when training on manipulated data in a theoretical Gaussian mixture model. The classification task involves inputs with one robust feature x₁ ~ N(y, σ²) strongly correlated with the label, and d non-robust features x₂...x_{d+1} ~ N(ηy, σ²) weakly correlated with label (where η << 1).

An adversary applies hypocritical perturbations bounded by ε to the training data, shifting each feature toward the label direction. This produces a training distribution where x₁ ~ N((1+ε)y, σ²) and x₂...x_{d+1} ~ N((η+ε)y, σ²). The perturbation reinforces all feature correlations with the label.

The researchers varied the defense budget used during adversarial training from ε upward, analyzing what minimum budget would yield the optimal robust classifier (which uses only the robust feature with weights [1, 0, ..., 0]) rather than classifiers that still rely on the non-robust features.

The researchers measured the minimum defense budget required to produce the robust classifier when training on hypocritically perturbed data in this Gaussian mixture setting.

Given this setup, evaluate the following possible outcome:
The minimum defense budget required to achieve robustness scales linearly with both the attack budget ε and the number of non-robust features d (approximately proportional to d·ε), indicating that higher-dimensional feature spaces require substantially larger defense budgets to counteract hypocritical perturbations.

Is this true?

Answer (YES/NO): NO